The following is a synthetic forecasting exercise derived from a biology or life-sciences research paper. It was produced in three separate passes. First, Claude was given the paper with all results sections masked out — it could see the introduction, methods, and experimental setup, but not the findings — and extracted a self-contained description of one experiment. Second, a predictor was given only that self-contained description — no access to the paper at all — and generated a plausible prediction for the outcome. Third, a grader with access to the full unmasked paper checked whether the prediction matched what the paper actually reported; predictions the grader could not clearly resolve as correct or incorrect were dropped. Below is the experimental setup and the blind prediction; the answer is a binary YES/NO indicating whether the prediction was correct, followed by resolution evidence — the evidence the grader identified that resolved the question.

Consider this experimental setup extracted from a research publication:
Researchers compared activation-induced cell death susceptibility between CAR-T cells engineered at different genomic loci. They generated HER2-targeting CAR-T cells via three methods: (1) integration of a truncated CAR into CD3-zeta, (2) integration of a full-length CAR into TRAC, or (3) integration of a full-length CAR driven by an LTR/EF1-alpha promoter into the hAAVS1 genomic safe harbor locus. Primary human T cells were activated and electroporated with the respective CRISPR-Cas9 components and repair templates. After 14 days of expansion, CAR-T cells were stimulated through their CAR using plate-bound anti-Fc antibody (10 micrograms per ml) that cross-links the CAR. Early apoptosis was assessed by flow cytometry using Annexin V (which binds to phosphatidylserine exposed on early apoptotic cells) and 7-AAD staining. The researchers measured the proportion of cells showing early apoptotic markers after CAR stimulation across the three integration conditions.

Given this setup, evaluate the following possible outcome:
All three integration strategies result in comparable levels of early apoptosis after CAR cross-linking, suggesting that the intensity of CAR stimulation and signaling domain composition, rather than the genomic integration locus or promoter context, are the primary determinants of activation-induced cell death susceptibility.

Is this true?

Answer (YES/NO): NO